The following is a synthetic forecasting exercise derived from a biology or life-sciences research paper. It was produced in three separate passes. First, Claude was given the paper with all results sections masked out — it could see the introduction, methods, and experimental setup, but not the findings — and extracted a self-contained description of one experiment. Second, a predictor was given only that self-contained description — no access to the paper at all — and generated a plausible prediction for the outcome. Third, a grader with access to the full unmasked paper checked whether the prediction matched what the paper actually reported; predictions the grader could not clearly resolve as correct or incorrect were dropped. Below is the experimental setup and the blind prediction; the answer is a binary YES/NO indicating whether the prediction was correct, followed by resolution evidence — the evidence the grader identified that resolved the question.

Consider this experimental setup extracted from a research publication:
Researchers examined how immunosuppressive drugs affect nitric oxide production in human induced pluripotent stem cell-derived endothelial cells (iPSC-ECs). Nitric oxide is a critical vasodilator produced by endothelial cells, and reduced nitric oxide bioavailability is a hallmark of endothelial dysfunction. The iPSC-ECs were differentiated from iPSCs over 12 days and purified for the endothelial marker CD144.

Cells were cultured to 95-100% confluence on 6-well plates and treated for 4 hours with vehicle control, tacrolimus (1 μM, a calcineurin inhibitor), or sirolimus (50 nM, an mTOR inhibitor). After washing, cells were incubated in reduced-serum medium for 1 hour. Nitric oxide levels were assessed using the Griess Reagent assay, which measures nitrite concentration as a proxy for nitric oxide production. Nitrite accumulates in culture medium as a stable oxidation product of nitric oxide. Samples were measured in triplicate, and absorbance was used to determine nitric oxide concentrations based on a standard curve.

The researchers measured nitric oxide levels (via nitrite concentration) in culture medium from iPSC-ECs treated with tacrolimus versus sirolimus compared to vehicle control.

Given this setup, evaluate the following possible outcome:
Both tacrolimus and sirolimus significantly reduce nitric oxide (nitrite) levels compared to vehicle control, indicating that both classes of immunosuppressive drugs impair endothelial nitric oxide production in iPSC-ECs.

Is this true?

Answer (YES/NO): YES